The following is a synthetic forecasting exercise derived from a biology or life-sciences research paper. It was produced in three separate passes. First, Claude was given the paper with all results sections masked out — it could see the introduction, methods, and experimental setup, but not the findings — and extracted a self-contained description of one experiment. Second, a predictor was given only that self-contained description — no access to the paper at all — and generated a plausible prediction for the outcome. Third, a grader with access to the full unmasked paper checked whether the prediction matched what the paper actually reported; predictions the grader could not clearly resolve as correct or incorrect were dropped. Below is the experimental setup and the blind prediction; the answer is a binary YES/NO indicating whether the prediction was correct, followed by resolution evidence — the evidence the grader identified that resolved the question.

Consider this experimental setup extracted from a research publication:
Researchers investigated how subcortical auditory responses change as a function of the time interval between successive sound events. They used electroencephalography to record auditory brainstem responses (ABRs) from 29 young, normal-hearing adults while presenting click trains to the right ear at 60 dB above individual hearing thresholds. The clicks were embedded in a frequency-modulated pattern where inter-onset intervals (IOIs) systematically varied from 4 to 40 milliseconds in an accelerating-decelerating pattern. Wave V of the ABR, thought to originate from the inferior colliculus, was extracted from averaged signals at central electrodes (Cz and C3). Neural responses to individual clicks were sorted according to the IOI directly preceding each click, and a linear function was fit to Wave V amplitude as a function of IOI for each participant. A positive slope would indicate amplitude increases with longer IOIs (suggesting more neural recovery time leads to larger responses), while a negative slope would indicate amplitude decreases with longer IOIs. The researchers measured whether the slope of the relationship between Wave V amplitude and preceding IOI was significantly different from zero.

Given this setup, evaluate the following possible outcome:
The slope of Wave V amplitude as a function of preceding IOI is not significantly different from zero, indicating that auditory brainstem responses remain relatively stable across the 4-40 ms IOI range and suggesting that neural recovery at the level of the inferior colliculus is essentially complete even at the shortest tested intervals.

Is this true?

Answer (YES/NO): YES